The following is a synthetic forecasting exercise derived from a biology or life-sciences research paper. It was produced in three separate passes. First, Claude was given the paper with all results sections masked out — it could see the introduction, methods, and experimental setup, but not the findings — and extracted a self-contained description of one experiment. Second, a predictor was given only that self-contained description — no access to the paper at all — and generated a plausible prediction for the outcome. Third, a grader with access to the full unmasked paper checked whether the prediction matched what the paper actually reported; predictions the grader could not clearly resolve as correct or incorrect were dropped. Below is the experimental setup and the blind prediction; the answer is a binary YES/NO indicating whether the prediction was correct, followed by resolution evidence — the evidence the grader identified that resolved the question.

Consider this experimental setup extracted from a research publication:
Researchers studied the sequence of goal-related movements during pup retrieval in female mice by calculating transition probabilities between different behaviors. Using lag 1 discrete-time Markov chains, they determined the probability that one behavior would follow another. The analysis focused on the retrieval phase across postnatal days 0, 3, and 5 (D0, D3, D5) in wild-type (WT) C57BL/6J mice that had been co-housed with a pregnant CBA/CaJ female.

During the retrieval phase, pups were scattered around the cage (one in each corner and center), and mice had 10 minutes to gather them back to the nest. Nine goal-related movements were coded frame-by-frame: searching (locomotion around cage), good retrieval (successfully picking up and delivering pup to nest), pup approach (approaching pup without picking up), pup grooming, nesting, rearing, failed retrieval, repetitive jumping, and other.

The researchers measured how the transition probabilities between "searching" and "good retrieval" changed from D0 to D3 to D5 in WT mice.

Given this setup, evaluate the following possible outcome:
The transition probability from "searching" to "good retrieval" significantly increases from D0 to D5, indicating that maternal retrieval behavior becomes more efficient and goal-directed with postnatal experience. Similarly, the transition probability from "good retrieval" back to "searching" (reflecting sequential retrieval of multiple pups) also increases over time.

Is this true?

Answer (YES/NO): YES